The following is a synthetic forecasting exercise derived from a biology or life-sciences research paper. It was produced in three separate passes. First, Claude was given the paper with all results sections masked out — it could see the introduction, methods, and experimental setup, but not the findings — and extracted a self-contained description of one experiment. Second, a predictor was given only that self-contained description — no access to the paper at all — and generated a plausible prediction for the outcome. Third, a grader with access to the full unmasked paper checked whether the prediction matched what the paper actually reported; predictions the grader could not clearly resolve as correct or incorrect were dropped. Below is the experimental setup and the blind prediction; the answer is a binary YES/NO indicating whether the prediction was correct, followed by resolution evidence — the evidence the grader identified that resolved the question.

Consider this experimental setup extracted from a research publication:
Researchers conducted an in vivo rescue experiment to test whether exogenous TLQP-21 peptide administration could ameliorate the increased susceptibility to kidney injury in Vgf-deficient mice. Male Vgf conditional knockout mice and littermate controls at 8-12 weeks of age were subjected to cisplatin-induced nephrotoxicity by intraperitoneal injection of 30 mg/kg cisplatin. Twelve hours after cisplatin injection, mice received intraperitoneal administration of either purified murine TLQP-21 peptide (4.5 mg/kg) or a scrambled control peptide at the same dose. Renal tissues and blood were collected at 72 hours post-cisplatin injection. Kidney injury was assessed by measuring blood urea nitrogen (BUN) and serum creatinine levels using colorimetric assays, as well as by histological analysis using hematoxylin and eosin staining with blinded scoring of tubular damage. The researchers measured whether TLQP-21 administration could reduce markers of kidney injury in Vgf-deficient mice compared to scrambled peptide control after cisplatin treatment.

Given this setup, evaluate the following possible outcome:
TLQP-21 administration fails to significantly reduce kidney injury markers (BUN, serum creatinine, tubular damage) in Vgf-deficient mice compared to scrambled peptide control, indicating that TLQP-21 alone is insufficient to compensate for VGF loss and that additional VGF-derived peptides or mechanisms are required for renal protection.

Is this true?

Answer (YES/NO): NO